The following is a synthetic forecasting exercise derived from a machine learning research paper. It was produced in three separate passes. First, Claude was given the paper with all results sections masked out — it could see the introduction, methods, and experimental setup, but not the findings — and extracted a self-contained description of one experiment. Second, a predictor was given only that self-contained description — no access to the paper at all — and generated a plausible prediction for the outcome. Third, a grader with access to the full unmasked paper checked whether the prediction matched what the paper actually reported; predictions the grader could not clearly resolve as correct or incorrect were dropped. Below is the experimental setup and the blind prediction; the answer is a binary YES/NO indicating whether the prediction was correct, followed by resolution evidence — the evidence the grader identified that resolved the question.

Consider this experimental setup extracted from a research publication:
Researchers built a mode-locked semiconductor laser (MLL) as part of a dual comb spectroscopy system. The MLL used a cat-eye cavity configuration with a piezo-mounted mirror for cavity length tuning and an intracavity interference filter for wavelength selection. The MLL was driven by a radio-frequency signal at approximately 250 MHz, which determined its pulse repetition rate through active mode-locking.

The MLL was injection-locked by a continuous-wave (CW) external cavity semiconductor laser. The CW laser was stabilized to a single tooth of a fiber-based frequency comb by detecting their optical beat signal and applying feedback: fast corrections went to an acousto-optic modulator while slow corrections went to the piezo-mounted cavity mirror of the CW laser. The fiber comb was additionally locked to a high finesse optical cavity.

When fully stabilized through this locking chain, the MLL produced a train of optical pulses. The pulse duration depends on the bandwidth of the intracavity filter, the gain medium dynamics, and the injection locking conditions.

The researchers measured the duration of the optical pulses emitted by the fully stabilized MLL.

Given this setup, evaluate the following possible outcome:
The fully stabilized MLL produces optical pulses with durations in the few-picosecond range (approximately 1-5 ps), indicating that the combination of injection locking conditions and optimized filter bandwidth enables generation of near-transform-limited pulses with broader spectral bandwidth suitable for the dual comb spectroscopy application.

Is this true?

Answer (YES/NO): NO